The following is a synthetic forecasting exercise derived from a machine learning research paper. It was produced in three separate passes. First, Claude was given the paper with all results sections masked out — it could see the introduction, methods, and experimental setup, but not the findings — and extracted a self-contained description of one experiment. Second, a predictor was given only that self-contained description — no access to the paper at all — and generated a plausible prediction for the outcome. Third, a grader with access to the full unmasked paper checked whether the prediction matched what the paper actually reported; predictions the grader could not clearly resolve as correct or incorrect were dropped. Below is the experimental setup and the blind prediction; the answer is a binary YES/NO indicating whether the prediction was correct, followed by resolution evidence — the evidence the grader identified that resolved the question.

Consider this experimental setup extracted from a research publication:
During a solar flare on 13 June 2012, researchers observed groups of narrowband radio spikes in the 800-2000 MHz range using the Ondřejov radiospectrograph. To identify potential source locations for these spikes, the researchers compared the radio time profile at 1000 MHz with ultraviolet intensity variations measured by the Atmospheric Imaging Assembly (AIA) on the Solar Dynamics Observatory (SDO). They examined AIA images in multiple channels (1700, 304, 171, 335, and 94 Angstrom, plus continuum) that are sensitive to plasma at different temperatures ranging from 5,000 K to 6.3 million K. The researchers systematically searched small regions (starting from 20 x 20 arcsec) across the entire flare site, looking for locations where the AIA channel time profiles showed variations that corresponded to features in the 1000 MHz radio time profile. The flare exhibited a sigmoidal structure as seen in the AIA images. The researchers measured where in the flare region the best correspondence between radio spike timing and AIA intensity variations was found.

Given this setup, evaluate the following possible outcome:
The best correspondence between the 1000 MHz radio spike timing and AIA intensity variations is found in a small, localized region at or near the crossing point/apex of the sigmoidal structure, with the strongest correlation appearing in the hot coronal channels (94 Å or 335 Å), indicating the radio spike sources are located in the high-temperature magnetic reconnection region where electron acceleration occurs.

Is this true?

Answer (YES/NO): NO